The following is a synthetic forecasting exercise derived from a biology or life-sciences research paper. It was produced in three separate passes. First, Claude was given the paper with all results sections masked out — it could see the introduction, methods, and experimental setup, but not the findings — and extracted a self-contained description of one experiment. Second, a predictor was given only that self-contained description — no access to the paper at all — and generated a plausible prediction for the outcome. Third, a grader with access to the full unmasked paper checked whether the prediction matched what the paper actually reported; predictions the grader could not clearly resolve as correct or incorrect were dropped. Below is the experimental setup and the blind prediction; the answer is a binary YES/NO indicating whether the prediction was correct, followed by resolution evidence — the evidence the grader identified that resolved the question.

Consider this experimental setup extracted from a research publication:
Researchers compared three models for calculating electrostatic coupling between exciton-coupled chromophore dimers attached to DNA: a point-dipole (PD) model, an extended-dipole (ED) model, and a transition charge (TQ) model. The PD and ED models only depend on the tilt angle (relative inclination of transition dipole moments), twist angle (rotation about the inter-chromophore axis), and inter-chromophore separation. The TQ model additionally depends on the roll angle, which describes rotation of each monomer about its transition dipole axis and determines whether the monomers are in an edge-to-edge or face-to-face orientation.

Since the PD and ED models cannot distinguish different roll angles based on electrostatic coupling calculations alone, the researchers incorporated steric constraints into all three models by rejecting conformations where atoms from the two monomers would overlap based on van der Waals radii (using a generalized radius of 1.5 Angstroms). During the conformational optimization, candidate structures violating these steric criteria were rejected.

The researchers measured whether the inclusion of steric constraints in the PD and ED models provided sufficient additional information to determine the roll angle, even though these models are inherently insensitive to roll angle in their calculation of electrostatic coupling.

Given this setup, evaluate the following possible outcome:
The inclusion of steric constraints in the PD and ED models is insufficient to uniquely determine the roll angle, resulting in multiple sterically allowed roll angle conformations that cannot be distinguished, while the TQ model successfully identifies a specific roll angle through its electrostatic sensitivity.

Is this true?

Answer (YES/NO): NO